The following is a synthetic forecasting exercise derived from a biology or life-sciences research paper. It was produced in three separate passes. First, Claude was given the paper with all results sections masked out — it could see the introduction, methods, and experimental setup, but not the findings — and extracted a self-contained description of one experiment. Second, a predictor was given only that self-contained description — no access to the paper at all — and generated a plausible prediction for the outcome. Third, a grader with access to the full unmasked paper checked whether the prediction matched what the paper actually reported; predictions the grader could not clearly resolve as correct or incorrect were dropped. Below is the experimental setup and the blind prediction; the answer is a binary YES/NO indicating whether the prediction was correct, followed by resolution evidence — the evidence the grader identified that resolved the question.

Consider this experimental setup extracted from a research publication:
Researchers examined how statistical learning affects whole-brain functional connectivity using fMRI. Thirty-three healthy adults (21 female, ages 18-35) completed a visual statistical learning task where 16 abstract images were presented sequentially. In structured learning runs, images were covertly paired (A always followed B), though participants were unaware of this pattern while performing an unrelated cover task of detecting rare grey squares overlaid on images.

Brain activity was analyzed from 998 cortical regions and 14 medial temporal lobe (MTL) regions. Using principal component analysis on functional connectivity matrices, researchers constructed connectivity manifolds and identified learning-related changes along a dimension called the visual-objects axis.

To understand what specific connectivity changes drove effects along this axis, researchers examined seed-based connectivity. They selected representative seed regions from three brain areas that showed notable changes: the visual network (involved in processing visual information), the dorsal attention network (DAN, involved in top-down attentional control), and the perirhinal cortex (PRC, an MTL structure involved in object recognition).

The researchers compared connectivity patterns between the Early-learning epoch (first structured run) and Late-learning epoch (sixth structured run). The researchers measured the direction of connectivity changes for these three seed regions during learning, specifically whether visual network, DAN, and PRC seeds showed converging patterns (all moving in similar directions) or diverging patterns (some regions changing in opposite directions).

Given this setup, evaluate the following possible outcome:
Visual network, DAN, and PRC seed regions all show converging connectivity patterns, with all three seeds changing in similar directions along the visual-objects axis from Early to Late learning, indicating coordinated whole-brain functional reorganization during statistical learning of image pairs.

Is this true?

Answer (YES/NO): NO